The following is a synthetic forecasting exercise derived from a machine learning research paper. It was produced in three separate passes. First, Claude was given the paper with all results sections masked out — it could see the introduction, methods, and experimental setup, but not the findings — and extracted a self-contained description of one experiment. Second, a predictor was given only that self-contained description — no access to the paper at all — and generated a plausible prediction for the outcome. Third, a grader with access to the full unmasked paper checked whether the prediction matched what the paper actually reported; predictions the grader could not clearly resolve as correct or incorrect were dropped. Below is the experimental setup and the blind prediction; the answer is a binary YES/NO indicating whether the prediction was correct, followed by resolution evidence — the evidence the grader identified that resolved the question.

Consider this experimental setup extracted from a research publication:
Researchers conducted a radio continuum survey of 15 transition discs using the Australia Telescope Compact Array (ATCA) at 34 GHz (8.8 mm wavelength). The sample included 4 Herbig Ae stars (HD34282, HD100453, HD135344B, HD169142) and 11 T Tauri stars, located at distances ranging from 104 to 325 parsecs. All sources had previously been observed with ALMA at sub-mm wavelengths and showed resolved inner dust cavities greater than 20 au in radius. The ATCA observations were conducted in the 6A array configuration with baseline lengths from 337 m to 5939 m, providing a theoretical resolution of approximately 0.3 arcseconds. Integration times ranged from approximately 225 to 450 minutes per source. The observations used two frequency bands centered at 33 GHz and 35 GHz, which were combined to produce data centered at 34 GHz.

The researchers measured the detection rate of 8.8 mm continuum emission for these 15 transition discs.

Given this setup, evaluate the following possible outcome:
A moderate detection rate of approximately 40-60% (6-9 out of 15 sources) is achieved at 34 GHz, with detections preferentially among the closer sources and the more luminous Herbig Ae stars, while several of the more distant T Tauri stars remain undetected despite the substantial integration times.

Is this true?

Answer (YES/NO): NO